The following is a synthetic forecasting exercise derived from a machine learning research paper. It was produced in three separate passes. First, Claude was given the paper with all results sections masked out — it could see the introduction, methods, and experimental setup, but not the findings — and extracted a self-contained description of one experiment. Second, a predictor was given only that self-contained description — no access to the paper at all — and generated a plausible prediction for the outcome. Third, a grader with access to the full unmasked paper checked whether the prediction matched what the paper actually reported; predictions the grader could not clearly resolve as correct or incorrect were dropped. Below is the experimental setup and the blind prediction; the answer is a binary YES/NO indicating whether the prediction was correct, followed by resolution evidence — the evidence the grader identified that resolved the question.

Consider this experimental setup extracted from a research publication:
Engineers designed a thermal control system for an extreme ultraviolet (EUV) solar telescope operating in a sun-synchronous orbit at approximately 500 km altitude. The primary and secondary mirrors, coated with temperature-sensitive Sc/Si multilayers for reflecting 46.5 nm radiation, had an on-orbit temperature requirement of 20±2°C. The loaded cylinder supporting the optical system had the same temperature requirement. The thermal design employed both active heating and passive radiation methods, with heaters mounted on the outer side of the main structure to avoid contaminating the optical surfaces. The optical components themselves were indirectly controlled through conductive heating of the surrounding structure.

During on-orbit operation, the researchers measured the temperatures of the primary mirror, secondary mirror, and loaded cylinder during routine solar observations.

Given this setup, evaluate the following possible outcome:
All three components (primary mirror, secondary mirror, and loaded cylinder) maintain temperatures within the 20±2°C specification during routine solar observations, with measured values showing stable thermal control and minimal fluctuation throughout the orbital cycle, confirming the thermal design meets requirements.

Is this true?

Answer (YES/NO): YES